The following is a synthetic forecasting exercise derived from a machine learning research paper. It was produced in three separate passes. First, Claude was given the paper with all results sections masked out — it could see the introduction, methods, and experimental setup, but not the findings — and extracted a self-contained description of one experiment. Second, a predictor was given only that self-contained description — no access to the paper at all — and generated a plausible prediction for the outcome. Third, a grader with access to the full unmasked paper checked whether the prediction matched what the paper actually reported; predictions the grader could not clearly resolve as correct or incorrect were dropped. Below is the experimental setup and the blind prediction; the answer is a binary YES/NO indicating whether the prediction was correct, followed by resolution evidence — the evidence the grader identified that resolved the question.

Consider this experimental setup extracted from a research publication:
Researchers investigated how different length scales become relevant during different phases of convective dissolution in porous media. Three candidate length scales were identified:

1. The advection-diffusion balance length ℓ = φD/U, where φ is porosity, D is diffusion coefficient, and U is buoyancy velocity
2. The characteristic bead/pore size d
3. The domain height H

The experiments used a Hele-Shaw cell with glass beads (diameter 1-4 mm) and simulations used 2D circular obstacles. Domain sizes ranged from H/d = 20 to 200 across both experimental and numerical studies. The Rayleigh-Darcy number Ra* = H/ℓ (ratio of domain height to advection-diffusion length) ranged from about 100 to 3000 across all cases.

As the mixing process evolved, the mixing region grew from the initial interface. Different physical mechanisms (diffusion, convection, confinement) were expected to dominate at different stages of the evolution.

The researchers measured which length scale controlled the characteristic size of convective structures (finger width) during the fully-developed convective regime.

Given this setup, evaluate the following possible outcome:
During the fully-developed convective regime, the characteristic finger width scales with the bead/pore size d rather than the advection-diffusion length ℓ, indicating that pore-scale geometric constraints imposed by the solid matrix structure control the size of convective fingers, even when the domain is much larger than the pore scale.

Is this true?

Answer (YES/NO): YES